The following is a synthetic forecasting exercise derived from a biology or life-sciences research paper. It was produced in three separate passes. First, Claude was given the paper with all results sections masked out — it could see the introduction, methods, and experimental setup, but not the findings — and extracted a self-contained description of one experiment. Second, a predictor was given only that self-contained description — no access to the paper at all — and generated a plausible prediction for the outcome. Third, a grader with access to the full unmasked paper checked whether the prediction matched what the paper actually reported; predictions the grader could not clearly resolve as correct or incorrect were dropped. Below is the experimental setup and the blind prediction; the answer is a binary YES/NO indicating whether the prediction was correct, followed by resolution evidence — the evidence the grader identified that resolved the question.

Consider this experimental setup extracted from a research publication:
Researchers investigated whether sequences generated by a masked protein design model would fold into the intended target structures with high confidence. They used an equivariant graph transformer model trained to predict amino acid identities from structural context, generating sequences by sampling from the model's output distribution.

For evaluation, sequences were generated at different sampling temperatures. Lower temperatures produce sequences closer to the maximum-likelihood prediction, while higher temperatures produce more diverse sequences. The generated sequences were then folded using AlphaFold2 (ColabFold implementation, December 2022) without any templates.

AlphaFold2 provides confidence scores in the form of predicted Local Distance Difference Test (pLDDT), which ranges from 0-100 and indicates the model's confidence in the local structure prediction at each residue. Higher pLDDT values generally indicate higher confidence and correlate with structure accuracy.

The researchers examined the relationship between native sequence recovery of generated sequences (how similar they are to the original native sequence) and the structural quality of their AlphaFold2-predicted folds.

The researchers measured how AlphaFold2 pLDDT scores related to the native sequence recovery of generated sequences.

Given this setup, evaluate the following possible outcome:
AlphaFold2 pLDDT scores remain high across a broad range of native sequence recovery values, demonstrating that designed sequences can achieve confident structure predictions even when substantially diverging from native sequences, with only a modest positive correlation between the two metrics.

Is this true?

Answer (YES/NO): NO